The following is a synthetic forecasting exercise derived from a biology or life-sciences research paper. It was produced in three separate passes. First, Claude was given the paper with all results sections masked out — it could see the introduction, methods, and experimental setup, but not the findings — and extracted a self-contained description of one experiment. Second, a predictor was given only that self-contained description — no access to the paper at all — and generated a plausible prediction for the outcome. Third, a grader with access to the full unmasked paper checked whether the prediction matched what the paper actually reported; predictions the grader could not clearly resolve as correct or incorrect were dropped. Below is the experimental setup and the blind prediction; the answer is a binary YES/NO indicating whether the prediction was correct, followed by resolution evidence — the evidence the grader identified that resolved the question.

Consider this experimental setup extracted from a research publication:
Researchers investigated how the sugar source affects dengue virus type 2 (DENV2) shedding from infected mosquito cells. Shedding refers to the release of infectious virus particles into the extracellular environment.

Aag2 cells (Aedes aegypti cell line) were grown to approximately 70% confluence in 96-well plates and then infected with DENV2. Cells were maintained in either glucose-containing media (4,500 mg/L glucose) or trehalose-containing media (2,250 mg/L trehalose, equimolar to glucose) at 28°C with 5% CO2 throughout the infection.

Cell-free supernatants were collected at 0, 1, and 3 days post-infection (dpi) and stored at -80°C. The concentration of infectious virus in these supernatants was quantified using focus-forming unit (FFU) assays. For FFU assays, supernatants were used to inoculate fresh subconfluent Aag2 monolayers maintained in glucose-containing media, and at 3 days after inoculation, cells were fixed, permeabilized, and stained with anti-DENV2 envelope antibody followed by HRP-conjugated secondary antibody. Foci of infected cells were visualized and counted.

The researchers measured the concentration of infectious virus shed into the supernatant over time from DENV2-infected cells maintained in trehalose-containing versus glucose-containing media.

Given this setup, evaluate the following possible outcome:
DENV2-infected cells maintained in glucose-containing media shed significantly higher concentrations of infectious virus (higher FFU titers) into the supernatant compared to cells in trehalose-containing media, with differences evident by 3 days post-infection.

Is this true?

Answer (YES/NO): NO